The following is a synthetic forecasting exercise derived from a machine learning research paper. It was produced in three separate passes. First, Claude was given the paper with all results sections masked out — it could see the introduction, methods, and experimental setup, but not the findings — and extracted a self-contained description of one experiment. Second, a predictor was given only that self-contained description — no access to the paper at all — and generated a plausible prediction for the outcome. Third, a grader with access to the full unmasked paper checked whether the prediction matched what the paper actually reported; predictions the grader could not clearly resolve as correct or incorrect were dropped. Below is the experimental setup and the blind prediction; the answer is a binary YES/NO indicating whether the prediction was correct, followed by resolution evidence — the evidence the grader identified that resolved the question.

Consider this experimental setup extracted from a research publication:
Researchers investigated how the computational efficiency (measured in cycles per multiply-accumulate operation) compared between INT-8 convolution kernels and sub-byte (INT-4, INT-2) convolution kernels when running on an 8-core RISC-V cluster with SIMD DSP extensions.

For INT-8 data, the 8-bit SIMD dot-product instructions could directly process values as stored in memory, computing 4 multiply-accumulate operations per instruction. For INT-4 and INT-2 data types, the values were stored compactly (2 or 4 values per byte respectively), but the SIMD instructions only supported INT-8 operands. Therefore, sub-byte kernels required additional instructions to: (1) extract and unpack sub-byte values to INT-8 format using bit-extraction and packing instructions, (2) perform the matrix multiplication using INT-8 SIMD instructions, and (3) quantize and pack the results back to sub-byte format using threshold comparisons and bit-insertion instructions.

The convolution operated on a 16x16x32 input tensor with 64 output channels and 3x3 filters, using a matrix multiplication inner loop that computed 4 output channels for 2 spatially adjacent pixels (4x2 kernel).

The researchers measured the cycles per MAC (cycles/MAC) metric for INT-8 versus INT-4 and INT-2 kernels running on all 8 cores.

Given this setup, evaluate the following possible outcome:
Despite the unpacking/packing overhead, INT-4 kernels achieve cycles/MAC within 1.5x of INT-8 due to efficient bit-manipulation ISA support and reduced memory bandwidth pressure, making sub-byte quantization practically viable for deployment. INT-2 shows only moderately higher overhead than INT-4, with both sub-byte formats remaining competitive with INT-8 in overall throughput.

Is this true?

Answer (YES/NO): NO